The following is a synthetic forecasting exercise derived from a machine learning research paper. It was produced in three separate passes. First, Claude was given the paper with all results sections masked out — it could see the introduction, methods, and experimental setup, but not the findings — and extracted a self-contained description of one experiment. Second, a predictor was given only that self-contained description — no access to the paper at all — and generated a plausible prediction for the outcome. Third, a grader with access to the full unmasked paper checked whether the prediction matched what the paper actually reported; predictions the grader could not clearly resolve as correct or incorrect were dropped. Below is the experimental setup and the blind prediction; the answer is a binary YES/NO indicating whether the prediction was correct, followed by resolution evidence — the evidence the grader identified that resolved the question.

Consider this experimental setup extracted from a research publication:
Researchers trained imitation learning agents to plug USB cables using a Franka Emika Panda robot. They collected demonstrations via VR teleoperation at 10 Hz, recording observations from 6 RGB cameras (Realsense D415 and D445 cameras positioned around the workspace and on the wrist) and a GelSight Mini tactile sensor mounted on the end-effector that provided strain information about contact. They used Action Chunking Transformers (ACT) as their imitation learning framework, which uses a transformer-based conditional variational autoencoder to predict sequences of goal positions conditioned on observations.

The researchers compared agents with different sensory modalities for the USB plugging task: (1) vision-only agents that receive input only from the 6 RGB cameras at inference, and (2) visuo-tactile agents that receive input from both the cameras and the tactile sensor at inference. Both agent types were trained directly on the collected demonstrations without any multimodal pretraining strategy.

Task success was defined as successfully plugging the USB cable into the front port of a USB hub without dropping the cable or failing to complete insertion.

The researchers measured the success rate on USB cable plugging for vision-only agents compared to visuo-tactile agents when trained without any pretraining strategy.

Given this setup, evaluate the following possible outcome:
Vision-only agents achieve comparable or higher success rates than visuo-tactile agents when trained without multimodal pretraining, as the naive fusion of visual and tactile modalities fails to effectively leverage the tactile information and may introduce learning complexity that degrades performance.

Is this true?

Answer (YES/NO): NO